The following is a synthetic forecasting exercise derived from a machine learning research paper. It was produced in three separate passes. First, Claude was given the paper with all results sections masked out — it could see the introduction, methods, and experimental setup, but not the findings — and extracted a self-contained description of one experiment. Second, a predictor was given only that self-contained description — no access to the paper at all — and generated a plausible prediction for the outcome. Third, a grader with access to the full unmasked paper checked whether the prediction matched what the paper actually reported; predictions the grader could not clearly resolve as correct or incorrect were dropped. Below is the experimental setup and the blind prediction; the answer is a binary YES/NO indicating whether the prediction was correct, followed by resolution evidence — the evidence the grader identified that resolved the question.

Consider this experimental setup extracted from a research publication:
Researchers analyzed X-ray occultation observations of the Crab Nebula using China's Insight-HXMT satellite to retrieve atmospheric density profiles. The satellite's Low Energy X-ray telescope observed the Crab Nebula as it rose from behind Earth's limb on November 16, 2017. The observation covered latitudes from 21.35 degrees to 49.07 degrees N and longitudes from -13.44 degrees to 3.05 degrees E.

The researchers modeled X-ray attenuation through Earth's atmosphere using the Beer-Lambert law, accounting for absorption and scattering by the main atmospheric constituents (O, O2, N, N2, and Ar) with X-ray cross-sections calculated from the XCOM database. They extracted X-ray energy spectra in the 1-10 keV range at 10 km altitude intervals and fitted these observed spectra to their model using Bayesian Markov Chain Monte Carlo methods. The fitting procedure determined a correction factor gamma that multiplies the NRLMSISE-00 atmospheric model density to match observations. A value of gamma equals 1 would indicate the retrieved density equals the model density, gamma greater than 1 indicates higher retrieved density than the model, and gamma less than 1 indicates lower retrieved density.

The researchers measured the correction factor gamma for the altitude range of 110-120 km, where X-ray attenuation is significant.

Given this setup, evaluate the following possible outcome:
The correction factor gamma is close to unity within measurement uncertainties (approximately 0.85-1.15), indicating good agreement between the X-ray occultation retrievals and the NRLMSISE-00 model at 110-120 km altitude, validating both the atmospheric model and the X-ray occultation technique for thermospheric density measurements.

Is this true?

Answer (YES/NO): NO